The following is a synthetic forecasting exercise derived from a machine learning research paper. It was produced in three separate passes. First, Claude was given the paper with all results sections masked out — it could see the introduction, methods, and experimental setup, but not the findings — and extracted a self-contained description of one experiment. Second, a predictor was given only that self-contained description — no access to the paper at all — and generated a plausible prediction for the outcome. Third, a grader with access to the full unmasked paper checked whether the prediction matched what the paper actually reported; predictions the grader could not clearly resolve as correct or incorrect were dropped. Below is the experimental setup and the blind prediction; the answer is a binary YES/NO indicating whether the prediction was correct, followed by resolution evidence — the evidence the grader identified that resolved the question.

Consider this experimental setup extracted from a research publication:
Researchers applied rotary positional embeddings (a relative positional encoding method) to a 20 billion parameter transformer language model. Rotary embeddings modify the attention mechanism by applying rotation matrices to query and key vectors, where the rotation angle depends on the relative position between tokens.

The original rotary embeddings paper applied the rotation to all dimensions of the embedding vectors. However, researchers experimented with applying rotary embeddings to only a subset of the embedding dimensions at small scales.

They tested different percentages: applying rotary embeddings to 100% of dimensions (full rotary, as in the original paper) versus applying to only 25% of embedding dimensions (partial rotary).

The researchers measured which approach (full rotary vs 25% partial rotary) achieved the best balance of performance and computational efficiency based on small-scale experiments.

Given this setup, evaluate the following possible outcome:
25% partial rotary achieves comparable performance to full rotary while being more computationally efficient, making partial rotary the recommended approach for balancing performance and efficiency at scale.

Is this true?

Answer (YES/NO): YES